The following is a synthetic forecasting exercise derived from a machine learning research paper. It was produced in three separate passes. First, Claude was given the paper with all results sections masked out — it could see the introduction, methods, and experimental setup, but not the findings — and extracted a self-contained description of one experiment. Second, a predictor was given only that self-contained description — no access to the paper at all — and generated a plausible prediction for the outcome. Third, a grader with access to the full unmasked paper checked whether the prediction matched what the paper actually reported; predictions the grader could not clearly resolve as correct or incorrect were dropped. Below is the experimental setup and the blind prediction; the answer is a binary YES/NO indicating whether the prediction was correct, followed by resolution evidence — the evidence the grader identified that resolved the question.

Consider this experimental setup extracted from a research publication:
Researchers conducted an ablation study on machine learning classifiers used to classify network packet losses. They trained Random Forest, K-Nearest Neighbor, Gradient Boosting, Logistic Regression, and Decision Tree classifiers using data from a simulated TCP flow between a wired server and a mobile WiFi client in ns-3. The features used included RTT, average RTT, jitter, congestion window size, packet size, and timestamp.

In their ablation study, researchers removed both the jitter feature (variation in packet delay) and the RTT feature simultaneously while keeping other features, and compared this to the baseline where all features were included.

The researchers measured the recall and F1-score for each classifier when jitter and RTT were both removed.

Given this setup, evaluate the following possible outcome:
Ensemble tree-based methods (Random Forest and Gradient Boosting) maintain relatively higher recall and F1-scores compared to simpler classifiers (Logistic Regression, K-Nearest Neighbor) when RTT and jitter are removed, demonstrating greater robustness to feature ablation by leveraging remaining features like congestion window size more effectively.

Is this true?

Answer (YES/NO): NO